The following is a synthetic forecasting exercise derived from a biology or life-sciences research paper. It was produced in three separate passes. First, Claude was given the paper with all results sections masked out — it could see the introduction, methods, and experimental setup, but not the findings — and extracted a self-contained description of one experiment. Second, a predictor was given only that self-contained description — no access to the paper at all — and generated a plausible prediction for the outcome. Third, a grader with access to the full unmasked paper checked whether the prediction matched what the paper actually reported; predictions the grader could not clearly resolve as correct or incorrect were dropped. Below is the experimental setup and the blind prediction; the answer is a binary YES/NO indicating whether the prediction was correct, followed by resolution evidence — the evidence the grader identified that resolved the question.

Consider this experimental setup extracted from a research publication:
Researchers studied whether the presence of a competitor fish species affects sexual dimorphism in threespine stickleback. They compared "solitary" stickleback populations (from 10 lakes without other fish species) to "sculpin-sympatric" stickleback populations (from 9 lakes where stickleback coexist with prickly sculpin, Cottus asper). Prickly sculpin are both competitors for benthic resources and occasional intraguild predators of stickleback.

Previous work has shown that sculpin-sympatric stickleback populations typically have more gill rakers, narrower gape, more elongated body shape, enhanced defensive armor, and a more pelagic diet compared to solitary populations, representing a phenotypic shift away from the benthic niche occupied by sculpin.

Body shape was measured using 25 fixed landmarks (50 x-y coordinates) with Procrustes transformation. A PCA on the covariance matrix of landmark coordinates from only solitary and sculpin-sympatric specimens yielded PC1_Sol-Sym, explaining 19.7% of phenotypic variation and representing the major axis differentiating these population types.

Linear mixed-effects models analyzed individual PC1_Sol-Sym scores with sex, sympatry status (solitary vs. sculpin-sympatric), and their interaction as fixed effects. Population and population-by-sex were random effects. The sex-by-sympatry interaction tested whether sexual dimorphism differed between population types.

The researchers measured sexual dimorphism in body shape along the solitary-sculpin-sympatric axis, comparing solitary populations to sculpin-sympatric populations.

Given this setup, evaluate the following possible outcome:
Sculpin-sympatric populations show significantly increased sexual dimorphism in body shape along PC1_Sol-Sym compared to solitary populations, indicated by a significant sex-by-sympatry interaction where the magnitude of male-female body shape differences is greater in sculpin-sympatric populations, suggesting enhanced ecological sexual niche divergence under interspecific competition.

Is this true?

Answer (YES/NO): NO